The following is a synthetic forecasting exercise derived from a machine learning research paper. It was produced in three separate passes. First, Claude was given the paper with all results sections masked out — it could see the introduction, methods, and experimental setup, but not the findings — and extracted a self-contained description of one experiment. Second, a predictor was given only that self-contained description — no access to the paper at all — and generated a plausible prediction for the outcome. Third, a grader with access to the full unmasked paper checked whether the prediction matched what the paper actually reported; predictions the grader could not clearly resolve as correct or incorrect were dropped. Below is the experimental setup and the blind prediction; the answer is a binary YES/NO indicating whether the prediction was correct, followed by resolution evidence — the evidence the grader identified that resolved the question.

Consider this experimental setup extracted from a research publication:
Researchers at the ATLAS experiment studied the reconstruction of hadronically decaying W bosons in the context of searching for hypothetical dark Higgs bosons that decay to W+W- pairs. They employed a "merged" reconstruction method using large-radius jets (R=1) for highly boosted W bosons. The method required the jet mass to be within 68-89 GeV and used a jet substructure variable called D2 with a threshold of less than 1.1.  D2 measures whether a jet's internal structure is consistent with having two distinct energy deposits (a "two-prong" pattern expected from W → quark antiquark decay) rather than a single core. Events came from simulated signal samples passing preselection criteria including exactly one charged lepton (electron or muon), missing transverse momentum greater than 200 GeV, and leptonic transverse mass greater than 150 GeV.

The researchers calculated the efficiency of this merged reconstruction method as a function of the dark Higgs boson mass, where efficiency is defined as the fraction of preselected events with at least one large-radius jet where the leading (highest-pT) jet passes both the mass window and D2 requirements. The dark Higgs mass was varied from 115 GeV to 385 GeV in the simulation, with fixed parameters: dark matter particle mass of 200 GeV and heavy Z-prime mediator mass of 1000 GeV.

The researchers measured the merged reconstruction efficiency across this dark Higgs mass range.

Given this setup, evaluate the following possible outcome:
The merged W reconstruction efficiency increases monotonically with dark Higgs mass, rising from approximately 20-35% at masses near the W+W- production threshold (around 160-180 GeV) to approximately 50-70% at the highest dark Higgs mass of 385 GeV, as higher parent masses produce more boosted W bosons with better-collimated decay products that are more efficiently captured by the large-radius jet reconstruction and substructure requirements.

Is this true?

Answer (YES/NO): NO